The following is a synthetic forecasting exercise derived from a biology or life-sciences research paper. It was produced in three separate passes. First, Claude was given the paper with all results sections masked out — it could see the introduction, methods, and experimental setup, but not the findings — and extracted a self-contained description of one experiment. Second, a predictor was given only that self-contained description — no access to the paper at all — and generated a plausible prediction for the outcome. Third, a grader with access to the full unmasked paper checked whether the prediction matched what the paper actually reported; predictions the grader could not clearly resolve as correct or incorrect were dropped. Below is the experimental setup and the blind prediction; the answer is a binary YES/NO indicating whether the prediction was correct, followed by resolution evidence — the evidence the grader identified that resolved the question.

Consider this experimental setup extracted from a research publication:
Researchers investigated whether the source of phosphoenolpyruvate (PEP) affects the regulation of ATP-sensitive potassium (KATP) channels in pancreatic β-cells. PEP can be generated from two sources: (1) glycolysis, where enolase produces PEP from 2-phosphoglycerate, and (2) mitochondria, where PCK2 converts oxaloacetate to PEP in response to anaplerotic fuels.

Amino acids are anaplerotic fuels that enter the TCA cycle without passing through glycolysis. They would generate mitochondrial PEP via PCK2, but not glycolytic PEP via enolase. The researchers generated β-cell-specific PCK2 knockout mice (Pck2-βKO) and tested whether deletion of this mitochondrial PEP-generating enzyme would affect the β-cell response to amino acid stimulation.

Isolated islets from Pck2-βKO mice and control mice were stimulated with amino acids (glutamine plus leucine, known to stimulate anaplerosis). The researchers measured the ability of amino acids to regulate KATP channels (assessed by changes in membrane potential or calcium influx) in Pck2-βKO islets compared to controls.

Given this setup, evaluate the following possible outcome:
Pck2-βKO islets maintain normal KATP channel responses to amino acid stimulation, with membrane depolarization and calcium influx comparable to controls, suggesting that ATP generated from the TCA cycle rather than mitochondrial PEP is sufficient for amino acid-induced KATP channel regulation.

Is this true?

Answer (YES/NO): NO